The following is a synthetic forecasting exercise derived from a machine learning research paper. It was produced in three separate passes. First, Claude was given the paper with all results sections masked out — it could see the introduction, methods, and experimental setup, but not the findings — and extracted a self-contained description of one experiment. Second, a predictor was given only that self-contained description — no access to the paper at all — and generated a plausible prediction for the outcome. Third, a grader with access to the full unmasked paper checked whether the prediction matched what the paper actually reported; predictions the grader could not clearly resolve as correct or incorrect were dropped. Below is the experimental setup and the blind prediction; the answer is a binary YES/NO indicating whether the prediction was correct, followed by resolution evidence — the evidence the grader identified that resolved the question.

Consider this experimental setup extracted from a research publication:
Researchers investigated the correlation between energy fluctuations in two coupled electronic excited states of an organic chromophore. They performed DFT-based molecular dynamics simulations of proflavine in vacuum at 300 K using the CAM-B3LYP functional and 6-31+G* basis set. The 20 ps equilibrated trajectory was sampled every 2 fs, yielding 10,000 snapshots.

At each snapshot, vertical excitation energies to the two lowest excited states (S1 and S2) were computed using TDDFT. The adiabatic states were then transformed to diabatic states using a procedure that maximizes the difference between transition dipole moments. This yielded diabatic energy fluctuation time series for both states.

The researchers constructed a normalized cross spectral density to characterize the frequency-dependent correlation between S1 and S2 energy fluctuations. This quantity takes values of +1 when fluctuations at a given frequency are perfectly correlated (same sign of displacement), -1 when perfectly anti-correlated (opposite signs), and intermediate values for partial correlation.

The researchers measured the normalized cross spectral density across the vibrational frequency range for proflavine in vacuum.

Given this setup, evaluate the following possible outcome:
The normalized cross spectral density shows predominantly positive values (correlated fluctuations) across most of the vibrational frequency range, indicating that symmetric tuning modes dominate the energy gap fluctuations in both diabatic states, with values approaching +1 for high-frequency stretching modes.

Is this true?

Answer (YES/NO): NO